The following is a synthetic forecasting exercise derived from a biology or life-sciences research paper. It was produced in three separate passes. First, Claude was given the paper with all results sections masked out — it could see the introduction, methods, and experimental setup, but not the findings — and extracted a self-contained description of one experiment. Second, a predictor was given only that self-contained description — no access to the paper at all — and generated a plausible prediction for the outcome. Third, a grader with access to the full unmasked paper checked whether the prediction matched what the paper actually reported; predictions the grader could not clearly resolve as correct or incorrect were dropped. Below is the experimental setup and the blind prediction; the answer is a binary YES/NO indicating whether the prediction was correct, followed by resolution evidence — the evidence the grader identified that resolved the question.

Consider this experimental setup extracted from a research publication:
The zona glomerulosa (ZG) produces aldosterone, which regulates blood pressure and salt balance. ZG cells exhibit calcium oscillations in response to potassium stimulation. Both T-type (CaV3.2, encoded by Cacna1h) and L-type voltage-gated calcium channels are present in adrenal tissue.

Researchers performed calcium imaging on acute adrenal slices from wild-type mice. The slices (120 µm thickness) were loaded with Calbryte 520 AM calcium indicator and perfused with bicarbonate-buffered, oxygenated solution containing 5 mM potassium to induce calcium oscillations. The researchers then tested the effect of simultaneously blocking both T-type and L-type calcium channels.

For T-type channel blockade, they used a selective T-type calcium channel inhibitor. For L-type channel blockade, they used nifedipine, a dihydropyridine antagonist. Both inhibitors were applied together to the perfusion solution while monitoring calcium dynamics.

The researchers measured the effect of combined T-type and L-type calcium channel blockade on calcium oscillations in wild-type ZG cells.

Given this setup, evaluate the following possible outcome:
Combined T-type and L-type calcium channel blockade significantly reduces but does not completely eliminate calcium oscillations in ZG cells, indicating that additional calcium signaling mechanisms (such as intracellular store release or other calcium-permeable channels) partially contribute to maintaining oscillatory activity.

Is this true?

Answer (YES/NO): NO